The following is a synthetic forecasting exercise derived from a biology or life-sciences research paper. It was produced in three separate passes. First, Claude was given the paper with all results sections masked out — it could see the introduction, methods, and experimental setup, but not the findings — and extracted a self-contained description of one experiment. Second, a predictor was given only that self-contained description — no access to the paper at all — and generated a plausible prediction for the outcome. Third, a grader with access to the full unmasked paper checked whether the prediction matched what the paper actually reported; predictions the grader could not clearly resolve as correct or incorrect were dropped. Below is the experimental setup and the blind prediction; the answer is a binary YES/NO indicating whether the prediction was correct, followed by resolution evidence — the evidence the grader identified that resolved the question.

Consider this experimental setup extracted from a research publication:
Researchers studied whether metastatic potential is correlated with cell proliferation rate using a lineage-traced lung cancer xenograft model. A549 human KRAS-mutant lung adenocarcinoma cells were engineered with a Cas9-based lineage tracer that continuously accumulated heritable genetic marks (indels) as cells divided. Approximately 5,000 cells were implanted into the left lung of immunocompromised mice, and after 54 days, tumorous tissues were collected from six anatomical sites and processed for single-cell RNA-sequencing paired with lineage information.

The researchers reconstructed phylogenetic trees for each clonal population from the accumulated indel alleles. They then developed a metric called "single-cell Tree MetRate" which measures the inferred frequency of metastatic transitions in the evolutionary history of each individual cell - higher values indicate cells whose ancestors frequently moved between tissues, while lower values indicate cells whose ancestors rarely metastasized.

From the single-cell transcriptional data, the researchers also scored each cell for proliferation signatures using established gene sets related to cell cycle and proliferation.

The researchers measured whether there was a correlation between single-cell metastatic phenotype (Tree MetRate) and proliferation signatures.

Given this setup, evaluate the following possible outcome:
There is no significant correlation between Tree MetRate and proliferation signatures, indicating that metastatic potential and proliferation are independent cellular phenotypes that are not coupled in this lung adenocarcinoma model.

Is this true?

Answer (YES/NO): YES